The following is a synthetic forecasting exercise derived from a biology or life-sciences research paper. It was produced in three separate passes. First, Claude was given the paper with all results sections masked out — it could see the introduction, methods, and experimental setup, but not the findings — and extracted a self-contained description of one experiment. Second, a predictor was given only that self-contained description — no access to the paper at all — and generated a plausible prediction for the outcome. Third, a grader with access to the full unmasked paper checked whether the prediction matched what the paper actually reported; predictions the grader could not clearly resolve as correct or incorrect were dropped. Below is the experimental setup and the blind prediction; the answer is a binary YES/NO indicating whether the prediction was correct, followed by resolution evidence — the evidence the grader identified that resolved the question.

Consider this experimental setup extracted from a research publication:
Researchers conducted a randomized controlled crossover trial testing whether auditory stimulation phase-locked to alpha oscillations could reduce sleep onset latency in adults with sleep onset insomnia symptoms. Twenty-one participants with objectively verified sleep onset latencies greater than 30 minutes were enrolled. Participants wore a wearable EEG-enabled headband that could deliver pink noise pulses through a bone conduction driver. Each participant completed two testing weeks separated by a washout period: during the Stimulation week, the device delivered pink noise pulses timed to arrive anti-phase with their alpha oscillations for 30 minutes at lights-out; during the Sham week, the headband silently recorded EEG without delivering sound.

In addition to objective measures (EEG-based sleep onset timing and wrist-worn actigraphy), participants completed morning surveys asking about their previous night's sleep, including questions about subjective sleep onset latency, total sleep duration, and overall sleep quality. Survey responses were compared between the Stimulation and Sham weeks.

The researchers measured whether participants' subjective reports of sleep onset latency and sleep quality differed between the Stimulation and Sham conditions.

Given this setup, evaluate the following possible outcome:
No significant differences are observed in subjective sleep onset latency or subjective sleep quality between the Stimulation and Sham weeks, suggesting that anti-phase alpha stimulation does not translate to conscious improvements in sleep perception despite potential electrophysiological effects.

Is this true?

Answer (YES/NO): YES